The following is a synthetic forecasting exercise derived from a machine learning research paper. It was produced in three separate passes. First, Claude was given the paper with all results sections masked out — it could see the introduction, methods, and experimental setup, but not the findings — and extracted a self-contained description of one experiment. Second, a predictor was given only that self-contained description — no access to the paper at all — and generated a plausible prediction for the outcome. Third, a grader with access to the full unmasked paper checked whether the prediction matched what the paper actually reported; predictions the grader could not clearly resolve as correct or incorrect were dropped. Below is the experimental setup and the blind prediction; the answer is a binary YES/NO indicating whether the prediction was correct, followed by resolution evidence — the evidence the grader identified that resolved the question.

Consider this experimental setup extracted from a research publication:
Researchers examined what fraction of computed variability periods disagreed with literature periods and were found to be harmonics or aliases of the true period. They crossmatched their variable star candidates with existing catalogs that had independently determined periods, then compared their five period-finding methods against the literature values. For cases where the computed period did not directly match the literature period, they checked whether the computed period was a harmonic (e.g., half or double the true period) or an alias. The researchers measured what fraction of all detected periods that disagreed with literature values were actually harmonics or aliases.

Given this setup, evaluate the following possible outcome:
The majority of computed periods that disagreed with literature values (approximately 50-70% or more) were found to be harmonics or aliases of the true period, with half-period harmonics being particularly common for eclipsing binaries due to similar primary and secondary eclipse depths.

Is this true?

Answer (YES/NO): NO